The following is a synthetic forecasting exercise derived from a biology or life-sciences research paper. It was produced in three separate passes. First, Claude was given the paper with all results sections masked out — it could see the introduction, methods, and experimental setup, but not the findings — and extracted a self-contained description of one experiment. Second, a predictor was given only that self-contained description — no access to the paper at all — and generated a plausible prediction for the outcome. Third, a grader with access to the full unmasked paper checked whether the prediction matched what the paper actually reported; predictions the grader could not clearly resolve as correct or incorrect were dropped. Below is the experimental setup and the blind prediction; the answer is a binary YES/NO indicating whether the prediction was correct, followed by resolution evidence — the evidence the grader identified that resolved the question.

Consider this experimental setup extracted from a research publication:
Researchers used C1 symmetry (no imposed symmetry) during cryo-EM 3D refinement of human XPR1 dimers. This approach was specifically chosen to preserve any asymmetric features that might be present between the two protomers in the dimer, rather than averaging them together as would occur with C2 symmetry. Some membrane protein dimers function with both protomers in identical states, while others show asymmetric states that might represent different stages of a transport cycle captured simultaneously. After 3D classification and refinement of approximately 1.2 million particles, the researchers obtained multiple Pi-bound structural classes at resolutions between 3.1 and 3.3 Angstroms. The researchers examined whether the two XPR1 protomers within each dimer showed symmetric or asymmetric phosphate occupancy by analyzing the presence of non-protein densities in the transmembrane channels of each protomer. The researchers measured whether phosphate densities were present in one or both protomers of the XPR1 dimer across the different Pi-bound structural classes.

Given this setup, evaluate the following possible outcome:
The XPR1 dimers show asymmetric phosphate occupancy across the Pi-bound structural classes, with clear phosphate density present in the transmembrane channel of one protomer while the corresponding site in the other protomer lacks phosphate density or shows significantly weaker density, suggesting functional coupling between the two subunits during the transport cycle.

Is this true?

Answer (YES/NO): NO